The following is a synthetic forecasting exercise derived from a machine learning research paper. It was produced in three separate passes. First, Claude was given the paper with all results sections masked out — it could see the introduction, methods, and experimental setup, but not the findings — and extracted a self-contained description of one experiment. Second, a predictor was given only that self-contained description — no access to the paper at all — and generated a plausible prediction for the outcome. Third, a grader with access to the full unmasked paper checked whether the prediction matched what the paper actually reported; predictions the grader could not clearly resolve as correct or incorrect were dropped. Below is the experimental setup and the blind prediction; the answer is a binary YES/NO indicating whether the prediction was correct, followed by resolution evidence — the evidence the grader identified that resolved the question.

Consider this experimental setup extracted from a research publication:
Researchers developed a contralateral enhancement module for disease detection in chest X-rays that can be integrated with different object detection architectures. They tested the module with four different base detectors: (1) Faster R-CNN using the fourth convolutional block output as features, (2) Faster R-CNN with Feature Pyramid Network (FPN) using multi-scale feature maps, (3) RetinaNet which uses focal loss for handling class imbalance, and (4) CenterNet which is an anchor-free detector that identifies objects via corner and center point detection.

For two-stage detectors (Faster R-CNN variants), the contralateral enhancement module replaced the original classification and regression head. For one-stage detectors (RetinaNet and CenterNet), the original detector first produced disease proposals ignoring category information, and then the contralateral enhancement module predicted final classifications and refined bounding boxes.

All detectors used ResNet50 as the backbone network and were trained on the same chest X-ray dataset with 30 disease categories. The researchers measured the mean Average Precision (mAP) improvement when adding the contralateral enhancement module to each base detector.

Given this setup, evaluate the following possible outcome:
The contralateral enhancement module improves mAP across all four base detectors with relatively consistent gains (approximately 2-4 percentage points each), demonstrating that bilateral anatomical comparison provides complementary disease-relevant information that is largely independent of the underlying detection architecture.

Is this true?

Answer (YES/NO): YES